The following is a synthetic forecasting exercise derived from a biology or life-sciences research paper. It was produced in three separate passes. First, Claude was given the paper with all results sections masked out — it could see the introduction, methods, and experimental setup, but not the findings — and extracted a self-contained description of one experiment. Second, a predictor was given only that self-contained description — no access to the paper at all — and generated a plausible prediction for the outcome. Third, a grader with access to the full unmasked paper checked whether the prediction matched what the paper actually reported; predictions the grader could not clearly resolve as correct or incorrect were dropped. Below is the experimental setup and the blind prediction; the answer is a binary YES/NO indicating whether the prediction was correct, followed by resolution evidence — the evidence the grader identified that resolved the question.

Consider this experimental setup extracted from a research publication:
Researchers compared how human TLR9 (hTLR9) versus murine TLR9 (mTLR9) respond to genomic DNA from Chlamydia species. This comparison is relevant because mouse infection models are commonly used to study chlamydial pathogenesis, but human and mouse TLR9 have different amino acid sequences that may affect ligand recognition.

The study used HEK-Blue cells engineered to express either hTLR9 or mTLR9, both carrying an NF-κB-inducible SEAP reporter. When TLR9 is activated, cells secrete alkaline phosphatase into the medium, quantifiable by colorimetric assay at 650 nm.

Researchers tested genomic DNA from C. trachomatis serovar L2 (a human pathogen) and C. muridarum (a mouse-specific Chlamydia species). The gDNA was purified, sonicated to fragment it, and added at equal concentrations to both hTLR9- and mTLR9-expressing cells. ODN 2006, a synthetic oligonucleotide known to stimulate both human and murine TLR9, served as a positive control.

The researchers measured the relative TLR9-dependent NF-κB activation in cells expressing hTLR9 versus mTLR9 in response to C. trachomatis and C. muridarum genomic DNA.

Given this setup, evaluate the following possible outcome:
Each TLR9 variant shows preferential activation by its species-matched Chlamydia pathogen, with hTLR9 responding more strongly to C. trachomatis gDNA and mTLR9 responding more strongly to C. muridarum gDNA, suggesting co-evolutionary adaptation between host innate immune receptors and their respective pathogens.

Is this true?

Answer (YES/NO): NO